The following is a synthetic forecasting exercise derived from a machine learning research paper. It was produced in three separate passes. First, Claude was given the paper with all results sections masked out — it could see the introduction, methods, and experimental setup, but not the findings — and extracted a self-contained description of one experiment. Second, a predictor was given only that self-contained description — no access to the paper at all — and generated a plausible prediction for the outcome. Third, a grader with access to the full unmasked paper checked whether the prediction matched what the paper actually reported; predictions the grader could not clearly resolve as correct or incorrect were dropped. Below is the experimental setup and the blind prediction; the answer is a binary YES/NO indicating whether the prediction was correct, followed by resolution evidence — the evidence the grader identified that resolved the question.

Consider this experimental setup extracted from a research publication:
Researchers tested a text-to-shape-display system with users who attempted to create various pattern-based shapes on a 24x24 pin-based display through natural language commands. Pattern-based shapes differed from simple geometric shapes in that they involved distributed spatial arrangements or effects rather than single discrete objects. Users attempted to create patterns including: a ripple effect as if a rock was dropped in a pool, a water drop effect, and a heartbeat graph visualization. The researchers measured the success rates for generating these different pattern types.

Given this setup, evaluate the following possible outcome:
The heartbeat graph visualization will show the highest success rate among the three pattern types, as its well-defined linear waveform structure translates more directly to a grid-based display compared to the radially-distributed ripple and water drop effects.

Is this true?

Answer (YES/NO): NO